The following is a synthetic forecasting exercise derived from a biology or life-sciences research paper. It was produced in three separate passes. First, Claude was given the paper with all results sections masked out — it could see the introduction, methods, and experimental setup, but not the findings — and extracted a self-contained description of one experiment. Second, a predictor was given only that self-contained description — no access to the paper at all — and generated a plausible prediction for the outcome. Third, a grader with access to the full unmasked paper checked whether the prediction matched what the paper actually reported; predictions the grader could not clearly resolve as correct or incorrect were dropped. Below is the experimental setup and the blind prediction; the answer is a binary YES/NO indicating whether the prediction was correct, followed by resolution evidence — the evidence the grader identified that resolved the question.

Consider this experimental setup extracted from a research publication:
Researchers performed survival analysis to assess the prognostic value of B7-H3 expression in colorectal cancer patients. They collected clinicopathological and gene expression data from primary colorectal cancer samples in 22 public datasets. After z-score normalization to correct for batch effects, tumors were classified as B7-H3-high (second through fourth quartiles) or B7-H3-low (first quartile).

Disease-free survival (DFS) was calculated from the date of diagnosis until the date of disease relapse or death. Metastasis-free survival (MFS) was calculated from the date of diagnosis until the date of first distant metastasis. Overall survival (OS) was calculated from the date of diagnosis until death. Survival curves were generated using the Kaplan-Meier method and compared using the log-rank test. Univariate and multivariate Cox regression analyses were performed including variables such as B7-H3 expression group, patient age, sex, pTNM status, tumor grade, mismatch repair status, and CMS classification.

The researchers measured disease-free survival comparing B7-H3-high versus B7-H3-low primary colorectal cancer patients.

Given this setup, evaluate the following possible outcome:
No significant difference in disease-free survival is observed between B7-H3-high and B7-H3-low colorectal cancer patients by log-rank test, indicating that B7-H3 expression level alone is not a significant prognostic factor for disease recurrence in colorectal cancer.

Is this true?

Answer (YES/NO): NO